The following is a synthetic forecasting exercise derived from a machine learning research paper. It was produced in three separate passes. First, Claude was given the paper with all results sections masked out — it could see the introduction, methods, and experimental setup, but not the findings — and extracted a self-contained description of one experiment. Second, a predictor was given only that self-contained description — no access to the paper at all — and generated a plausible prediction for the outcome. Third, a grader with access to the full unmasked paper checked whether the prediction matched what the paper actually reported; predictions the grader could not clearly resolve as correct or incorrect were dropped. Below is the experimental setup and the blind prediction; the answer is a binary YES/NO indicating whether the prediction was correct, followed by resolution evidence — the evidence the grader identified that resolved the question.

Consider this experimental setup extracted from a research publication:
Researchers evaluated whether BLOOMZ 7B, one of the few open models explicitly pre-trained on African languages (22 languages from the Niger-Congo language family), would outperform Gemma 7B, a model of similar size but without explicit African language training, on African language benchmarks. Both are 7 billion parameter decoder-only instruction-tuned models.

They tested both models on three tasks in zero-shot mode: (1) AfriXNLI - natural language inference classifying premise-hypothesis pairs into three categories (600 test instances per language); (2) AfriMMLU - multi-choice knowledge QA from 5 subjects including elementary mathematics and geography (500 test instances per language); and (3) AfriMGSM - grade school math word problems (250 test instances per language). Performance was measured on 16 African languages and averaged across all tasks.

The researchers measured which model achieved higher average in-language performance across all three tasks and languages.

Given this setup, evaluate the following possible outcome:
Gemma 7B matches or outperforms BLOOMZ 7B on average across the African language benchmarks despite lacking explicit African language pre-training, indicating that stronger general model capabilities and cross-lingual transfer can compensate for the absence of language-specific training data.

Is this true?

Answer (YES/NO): YES